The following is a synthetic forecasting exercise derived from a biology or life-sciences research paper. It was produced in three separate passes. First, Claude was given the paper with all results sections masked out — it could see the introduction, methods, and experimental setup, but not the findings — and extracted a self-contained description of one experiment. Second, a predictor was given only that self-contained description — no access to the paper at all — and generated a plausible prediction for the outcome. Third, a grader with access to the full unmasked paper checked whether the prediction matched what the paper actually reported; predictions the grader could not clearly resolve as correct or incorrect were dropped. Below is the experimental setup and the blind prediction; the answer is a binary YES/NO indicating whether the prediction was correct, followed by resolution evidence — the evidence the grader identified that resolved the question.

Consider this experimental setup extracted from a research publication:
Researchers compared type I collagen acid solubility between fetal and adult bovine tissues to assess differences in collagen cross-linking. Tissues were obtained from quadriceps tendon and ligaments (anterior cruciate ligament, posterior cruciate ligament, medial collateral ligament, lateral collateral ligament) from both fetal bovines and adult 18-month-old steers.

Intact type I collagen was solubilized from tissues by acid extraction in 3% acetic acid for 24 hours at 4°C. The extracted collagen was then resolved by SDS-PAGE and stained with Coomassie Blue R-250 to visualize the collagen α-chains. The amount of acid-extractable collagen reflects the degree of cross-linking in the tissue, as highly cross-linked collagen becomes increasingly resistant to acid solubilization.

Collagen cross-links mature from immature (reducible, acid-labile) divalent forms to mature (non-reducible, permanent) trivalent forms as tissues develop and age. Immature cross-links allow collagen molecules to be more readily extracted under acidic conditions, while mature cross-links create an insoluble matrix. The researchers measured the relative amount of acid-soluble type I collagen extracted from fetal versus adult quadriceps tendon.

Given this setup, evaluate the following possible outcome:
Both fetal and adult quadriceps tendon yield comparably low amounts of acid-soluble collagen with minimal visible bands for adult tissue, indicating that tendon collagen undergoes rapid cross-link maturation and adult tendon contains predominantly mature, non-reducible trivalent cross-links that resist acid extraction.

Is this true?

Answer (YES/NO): NO